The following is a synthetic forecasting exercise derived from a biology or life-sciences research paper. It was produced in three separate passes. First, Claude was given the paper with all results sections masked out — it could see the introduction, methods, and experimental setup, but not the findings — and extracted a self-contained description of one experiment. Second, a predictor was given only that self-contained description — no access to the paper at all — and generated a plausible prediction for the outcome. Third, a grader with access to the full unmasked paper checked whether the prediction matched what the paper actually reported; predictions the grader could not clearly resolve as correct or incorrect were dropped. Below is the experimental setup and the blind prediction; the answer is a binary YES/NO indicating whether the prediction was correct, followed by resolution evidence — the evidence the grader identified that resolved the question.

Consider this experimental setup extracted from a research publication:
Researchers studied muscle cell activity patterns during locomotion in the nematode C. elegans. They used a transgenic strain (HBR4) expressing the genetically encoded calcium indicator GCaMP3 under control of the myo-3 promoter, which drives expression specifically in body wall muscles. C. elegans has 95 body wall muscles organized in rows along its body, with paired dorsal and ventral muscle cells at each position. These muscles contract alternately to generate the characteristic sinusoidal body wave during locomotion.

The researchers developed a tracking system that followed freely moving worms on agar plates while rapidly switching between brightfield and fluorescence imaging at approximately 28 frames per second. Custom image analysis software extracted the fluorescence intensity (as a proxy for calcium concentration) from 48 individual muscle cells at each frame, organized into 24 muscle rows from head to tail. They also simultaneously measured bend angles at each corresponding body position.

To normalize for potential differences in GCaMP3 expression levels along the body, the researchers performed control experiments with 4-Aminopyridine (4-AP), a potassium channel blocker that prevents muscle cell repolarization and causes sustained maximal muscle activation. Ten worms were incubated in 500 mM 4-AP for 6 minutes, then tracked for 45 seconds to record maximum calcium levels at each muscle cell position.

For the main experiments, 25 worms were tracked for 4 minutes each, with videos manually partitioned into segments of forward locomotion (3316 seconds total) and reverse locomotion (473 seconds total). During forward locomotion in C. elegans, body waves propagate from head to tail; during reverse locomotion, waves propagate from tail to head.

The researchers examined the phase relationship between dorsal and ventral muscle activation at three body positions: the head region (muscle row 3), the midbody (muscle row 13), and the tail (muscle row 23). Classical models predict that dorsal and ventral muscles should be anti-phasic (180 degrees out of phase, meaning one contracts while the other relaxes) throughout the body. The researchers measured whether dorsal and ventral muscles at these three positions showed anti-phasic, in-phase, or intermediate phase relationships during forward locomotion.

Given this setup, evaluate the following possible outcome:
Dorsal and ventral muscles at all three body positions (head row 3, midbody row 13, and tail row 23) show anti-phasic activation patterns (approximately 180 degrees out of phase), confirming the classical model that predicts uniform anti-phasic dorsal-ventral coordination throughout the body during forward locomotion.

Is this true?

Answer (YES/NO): NO